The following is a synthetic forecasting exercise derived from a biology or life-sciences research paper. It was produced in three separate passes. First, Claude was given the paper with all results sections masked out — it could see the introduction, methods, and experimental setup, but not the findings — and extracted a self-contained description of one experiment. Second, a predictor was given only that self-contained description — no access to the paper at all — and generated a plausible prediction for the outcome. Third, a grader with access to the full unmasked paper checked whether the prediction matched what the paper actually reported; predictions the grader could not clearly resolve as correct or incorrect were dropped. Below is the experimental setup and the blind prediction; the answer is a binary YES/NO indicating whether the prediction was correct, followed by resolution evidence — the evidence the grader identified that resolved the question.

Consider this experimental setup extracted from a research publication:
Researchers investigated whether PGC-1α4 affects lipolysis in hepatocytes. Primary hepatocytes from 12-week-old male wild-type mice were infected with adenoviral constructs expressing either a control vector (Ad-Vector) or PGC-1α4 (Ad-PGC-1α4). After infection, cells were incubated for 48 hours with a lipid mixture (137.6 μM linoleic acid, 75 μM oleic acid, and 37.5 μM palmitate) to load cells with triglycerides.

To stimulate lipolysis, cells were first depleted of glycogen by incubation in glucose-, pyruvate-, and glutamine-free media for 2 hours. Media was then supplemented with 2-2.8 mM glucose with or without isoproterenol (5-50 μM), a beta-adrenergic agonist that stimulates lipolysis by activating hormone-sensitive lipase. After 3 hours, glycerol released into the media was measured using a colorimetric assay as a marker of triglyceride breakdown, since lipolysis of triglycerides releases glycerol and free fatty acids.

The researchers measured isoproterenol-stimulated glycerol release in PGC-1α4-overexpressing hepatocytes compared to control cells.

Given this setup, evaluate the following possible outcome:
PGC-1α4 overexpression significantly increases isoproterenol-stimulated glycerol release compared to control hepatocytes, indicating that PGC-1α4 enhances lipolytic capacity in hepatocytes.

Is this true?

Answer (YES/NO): NO